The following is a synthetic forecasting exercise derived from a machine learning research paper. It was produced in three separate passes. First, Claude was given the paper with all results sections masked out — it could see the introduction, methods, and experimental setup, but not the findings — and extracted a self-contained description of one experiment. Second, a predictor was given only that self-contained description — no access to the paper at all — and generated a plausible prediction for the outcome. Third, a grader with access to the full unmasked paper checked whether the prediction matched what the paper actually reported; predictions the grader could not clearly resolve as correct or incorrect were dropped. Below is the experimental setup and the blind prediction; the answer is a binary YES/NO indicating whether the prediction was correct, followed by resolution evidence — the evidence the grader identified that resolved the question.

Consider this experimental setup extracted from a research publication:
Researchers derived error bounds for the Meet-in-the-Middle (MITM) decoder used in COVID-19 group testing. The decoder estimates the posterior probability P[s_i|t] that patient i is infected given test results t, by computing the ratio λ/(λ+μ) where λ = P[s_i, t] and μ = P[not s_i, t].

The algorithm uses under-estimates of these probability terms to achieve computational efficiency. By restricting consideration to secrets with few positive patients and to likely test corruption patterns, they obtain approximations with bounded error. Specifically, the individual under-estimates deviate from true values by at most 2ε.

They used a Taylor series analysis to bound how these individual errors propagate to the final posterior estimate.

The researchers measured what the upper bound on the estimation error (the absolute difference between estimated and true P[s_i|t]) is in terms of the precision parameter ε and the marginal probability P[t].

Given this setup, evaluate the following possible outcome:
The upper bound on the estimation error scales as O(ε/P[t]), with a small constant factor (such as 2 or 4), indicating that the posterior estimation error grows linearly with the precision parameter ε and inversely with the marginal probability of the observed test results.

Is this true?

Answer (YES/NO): YES